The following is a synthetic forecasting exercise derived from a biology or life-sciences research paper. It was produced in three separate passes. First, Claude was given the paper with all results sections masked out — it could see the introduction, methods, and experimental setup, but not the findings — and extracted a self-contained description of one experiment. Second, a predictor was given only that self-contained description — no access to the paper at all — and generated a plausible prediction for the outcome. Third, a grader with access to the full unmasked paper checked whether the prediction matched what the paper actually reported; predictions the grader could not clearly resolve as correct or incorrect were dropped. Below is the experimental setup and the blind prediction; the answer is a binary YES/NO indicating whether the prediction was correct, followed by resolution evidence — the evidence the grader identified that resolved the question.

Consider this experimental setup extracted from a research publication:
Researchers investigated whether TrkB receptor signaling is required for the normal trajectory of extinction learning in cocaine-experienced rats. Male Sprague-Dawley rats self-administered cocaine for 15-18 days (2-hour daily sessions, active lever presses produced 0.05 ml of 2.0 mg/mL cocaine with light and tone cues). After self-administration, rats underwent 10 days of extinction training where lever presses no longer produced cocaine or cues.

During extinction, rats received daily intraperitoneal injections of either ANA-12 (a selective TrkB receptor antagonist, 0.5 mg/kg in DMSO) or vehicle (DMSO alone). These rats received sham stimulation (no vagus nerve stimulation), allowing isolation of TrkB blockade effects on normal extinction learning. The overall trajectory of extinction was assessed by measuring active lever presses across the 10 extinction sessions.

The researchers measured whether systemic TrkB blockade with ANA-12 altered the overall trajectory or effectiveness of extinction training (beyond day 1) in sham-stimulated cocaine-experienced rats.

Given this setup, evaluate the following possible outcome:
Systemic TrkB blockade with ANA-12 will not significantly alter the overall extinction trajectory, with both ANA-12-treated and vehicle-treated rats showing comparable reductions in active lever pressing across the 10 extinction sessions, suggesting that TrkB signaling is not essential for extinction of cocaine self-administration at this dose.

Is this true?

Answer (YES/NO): YES